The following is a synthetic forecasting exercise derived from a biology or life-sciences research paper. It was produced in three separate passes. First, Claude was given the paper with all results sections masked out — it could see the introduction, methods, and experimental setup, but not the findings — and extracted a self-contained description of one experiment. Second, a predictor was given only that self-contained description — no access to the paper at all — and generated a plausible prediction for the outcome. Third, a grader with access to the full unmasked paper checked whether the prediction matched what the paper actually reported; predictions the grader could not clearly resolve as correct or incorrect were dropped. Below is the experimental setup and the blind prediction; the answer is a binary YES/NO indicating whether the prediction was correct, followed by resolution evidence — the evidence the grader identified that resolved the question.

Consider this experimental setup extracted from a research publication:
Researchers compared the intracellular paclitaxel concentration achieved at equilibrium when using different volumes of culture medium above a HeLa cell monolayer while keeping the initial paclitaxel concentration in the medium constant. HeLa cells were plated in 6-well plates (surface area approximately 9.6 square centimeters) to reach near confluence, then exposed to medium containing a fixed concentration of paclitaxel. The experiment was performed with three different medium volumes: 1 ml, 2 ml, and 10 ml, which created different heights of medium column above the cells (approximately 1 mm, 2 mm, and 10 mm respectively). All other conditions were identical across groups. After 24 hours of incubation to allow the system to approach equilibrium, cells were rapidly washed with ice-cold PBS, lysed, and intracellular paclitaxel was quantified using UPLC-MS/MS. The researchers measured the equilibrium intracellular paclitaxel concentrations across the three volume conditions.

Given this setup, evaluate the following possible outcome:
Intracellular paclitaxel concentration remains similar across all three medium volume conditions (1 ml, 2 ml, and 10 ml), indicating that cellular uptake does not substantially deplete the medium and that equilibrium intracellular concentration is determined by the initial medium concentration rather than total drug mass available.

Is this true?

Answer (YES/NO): NO